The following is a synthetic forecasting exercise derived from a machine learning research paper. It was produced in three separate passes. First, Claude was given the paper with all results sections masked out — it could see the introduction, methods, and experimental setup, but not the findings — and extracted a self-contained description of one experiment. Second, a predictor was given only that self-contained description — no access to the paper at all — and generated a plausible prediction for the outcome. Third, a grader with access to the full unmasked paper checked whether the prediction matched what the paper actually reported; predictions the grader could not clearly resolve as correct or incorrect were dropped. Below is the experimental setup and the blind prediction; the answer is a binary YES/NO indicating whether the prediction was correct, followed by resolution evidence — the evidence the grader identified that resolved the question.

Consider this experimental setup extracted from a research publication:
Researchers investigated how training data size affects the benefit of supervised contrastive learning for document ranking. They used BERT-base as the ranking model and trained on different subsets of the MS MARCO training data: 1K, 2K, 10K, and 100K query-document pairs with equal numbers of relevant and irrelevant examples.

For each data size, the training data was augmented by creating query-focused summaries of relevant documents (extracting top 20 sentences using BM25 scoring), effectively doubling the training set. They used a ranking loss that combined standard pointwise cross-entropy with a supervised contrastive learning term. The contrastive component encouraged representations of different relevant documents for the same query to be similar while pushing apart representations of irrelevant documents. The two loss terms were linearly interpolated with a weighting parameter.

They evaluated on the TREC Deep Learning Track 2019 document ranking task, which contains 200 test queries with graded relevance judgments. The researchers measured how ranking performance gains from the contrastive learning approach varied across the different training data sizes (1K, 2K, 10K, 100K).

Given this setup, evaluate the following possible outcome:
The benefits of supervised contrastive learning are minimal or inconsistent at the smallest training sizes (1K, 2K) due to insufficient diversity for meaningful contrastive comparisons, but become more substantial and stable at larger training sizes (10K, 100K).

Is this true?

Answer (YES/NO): NO